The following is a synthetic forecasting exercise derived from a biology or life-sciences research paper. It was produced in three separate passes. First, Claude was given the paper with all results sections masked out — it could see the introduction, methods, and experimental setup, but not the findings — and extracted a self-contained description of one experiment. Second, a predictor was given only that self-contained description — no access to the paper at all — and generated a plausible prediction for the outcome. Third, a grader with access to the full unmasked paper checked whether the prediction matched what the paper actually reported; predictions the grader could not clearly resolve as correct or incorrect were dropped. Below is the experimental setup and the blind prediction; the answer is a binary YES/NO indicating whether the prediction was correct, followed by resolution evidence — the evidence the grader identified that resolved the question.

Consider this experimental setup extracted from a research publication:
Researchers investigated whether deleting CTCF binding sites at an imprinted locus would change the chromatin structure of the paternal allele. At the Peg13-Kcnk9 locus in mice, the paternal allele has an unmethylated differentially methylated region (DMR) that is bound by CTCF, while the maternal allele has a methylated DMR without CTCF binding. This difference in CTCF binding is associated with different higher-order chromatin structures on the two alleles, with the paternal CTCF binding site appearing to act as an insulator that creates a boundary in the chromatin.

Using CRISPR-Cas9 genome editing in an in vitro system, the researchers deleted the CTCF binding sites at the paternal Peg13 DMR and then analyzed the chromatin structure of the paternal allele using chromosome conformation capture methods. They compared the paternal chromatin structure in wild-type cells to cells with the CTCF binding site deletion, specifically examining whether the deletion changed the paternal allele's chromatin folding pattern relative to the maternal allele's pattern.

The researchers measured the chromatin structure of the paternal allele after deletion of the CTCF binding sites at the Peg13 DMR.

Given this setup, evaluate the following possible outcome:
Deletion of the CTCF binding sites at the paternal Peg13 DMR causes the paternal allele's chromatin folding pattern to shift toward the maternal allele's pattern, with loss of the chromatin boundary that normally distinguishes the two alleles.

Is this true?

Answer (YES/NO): YES